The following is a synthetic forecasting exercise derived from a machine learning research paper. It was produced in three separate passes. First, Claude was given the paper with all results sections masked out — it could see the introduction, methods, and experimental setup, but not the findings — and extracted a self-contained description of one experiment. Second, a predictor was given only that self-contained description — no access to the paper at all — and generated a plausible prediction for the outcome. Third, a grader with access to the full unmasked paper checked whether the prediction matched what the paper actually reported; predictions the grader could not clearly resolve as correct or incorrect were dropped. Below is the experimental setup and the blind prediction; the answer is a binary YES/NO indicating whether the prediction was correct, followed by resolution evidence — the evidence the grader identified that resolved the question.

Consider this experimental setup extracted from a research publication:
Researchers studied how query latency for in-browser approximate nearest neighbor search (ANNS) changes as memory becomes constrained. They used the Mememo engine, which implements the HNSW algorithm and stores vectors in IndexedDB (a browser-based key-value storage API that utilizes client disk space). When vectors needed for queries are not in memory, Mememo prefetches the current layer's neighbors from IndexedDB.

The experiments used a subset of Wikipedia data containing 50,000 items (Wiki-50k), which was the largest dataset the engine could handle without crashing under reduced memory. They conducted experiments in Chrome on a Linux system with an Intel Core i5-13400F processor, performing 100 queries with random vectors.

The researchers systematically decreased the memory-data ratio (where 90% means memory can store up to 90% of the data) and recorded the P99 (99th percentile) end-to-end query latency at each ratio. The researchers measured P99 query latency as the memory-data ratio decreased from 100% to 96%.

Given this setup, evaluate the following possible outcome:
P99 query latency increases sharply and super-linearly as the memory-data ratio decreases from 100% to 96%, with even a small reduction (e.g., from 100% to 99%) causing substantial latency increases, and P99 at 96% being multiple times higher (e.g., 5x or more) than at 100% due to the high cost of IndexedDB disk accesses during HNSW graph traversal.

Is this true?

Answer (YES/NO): YES